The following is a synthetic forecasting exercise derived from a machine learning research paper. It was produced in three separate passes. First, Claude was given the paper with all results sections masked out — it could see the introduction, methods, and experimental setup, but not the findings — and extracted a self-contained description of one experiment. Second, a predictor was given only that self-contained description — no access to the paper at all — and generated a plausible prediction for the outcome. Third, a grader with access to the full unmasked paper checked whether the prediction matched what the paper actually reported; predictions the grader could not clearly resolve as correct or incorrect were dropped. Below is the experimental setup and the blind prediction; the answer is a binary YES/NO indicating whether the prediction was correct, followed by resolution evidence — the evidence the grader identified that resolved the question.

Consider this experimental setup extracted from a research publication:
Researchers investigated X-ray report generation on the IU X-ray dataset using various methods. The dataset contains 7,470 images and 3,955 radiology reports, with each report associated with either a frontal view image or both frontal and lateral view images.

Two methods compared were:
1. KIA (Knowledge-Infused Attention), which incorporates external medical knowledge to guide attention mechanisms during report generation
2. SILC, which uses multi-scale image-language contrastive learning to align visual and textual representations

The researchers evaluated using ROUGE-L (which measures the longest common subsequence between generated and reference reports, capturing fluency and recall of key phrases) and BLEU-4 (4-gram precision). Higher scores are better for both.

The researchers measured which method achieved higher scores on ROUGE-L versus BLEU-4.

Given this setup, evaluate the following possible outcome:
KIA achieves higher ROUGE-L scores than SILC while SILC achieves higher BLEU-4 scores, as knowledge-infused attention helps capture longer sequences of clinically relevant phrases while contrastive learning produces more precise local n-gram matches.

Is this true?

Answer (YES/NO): NO